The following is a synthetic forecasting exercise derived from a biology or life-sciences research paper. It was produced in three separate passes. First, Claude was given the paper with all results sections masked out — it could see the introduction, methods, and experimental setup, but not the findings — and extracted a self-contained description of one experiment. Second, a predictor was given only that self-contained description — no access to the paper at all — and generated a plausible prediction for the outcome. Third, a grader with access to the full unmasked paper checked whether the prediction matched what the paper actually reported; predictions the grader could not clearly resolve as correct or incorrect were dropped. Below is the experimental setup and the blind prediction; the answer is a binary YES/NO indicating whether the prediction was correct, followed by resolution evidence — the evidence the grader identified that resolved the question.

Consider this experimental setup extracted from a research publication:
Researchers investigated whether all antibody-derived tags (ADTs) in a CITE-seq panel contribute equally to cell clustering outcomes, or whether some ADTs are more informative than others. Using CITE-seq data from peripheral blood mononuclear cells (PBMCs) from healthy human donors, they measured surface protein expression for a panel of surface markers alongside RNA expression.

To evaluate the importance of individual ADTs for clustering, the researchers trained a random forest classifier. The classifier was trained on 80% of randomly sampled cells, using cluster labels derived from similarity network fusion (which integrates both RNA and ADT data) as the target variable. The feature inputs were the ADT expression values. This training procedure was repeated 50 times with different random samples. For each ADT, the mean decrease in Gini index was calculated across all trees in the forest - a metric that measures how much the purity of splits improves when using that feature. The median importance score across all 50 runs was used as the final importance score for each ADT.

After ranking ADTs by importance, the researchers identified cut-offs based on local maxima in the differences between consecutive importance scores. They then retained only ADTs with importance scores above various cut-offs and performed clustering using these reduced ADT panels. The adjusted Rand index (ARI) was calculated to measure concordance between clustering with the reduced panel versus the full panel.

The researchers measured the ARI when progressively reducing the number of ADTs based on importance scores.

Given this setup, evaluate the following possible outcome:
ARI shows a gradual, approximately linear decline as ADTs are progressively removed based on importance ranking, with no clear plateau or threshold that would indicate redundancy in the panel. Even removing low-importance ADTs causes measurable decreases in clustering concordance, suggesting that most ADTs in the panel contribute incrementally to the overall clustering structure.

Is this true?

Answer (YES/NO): NO